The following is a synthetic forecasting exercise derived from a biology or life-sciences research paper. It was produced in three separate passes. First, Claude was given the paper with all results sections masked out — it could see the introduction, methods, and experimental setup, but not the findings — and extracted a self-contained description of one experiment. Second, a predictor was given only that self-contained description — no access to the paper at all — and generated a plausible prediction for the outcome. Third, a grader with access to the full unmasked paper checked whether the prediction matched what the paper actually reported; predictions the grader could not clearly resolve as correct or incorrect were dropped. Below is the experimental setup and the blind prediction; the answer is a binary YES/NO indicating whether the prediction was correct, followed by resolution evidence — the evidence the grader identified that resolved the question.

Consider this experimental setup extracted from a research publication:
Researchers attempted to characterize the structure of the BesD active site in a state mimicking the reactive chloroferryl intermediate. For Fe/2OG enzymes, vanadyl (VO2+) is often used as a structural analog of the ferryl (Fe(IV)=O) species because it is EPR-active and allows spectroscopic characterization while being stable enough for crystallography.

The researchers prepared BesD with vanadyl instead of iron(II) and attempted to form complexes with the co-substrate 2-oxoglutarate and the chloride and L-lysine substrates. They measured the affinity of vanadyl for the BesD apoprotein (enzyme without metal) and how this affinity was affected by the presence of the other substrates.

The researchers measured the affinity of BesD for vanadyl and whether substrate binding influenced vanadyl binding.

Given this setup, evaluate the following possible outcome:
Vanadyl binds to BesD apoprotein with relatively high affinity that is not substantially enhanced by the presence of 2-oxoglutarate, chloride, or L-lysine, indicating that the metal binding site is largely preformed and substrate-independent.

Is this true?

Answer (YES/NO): NO